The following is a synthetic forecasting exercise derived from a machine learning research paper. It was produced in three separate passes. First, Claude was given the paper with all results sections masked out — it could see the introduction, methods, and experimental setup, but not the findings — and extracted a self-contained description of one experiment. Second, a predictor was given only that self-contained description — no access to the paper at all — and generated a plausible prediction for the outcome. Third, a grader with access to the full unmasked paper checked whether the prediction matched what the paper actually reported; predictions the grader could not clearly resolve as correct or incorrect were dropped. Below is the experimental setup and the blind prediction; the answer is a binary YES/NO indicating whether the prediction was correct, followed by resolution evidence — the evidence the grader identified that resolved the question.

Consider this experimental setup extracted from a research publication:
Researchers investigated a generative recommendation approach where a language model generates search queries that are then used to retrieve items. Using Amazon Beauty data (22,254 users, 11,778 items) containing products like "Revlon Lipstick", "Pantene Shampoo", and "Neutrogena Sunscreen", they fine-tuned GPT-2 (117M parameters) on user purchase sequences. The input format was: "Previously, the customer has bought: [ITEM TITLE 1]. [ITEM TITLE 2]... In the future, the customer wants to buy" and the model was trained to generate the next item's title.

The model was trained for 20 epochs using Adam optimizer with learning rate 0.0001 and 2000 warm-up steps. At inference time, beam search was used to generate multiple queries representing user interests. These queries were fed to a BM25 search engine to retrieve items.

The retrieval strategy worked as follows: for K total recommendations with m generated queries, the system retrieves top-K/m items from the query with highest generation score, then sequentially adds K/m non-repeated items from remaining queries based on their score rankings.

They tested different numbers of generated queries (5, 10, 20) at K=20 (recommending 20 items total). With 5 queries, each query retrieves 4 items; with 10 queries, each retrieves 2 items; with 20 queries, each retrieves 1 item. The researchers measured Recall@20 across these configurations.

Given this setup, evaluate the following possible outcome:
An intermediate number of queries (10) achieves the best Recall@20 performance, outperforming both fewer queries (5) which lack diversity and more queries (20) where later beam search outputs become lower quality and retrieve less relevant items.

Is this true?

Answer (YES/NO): NO